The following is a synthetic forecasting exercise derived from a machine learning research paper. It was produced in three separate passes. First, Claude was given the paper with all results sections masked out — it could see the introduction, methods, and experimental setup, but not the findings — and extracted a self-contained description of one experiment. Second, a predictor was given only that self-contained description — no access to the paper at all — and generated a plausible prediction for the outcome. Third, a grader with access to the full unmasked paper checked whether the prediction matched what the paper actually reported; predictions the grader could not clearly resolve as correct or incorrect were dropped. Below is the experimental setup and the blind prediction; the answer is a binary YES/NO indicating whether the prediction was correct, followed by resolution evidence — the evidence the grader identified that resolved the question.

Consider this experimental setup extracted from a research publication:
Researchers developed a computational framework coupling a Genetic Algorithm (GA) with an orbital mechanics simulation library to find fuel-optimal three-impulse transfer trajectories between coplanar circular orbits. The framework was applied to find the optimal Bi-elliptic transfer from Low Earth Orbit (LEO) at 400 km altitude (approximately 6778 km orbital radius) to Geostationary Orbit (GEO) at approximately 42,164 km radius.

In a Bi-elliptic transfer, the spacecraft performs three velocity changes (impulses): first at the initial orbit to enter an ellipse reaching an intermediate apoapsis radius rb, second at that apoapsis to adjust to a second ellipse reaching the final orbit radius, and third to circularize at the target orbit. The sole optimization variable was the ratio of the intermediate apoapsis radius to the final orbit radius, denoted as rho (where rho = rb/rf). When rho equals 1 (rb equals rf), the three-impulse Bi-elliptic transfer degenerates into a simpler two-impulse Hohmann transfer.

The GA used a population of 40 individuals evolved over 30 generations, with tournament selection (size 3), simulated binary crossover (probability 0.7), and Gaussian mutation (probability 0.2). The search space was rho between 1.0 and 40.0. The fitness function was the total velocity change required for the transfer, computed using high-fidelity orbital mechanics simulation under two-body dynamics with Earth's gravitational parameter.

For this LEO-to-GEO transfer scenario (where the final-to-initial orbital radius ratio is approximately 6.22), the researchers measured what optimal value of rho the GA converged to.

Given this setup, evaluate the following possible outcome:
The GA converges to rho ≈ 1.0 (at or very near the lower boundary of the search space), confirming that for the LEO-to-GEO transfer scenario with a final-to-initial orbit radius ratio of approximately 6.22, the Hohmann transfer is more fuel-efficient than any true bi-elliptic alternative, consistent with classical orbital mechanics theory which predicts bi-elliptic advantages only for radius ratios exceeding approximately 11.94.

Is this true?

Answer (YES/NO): YES